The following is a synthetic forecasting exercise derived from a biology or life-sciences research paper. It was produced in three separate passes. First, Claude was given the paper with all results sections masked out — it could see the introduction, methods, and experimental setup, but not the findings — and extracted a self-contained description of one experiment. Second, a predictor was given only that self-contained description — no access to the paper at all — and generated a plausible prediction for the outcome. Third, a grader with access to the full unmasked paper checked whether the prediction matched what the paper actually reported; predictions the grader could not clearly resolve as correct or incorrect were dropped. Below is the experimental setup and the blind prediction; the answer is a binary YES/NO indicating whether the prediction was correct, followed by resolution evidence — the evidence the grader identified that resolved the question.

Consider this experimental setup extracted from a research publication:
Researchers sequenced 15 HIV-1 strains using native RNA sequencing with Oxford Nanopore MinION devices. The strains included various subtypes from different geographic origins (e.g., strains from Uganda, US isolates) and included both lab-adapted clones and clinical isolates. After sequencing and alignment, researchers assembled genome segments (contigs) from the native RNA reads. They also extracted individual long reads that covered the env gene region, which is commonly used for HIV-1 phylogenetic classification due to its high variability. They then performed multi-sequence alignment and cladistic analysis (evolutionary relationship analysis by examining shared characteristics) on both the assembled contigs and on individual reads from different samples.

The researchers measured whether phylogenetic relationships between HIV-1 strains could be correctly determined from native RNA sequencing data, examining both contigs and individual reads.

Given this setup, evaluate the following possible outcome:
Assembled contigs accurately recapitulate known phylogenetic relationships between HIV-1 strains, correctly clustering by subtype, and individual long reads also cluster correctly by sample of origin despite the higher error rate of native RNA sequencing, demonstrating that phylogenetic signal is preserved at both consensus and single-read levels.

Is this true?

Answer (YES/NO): YES